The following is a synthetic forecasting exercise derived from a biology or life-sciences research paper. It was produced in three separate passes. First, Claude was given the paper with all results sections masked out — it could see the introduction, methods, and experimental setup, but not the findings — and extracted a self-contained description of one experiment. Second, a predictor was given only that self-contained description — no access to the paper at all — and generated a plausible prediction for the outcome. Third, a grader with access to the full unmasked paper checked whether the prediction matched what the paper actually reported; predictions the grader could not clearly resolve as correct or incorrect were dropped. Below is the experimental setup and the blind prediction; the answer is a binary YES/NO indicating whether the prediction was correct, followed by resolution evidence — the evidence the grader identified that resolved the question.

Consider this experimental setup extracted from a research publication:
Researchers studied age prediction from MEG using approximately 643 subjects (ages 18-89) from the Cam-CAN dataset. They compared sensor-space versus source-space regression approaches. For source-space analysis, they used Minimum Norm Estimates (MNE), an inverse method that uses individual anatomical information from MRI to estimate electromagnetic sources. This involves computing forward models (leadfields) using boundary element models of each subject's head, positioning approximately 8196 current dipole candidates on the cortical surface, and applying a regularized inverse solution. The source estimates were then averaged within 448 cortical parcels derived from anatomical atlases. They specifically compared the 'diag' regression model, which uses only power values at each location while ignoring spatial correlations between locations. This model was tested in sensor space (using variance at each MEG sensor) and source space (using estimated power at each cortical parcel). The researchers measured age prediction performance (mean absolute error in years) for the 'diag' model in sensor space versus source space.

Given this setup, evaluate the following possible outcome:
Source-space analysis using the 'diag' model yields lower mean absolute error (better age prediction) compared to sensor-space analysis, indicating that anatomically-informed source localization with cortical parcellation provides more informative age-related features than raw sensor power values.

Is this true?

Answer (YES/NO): YES